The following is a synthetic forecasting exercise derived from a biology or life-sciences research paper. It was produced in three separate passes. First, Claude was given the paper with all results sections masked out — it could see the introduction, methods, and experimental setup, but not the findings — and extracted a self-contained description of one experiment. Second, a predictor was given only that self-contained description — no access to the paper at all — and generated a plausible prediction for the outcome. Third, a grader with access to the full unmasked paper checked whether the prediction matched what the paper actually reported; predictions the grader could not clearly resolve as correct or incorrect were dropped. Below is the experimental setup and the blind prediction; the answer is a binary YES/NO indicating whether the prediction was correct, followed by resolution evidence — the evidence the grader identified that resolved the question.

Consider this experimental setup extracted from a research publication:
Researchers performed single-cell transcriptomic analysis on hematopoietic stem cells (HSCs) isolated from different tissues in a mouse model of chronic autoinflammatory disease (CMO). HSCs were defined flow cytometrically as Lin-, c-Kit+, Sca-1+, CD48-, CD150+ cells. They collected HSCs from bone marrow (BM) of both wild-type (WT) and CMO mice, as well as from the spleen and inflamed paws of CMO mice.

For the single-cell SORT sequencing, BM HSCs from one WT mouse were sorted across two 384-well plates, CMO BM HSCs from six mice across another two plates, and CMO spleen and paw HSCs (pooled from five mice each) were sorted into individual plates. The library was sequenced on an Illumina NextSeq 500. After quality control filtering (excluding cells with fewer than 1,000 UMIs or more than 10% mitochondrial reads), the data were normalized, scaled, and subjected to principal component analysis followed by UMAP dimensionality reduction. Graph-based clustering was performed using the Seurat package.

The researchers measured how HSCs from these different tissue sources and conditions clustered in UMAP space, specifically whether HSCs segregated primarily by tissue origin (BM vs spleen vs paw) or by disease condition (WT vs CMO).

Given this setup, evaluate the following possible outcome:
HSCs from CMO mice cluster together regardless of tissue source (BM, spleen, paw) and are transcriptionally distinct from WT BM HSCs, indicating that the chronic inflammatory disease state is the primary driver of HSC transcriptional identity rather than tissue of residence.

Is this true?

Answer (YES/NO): NO